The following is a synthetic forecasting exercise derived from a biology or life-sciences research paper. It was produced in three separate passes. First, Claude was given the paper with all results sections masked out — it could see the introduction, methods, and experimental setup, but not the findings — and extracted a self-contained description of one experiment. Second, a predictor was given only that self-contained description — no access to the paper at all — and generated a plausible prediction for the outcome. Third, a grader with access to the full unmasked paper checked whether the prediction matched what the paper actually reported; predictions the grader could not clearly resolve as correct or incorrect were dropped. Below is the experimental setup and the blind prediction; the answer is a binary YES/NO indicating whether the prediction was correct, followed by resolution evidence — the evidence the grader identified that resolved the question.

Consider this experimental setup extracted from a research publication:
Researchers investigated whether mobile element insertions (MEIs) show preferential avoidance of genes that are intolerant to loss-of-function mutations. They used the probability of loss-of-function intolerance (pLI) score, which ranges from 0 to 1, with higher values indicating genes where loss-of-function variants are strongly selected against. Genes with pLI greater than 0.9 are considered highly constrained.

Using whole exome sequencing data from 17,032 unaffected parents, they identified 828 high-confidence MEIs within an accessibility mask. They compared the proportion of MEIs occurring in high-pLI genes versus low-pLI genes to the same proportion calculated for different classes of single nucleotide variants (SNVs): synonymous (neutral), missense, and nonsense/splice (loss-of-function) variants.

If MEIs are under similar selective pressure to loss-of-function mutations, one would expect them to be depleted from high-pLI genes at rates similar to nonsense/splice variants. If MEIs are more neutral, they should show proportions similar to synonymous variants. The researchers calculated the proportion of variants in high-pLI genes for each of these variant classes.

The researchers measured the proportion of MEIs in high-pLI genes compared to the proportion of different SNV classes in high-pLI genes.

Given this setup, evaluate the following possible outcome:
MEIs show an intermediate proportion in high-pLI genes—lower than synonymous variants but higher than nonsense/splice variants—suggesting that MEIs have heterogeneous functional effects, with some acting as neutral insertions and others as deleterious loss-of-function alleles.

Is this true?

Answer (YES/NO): NO